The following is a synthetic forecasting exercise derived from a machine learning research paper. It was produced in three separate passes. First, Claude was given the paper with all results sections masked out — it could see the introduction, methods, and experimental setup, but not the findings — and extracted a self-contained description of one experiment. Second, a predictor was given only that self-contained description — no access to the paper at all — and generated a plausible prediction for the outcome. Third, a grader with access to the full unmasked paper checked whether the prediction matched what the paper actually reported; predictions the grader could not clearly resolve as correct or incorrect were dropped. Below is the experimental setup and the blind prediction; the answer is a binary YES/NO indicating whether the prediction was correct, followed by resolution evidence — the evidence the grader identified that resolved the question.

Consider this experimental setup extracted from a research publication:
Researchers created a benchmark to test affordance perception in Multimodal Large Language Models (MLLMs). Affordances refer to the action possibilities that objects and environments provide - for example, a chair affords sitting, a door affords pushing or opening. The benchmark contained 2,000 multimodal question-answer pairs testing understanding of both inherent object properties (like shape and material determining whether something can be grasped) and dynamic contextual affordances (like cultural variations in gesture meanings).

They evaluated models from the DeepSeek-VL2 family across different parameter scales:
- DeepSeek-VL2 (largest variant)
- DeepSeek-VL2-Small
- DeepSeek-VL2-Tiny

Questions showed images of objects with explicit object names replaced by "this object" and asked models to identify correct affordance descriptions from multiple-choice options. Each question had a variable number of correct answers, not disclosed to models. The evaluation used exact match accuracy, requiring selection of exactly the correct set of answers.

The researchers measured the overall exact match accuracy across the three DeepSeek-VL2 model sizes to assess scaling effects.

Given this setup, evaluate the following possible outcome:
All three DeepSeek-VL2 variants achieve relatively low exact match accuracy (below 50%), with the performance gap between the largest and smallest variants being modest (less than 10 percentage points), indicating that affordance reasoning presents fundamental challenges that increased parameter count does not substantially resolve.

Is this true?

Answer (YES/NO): YES